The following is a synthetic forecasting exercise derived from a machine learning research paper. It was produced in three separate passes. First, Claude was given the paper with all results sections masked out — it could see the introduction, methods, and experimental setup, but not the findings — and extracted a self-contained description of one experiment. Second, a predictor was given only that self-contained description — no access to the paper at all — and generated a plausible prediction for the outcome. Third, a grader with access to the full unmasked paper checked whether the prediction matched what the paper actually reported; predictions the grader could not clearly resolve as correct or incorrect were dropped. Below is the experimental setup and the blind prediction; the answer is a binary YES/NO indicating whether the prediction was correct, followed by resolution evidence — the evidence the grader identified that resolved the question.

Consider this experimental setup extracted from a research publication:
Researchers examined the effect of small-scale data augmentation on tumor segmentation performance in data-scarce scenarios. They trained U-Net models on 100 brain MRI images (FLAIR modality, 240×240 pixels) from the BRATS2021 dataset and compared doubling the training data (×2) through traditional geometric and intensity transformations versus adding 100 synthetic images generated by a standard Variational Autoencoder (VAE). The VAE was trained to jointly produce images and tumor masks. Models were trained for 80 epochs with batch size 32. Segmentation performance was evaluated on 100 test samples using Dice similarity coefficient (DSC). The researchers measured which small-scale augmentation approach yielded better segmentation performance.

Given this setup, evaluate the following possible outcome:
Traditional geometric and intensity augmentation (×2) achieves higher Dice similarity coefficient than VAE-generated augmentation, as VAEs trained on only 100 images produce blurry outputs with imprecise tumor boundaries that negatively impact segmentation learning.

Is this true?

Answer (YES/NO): NO